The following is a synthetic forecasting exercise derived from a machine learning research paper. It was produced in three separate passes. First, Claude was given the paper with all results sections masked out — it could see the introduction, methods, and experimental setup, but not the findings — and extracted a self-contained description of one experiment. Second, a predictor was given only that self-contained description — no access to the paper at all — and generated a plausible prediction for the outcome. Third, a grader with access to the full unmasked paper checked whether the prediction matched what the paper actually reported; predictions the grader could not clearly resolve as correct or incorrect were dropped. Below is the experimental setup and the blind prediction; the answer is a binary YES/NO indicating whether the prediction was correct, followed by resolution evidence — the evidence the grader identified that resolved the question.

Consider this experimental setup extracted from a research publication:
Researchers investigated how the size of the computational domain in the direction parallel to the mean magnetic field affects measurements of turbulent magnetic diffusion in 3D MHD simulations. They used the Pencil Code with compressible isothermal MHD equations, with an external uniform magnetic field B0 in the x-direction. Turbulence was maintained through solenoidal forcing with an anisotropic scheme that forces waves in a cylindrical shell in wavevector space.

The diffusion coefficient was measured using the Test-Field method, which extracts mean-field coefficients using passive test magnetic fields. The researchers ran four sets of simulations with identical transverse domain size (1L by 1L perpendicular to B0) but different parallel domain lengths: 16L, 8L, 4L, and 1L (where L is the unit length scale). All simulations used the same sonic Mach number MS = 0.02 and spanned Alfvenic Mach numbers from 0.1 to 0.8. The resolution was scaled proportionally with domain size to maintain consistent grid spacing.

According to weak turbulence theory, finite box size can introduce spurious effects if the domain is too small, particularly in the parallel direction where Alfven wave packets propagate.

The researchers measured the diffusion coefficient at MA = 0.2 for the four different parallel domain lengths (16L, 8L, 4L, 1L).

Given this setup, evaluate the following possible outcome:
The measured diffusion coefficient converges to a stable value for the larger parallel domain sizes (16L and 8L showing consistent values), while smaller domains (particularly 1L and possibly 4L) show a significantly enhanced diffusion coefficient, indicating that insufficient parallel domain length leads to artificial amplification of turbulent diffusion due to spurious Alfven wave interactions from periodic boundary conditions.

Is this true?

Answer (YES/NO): YES